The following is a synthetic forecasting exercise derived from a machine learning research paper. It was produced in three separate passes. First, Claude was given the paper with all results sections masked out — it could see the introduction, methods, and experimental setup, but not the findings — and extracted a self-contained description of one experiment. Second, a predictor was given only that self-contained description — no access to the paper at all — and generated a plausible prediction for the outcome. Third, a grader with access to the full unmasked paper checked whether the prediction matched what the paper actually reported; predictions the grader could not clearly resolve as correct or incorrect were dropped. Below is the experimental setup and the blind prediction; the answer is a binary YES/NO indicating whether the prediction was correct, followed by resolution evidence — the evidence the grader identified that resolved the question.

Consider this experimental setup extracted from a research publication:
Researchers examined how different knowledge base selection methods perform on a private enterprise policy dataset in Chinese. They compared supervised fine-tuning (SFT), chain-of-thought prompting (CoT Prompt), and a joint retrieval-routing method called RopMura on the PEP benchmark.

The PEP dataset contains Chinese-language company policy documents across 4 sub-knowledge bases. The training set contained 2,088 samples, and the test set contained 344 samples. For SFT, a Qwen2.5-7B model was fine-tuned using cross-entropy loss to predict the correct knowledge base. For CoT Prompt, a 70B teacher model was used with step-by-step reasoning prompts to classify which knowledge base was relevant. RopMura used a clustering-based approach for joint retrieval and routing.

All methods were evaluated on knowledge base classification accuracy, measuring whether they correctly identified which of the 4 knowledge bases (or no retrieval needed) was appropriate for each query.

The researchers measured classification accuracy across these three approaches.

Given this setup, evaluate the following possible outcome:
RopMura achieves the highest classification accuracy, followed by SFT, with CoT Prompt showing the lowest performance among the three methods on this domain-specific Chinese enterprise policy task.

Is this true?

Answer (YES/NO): NO